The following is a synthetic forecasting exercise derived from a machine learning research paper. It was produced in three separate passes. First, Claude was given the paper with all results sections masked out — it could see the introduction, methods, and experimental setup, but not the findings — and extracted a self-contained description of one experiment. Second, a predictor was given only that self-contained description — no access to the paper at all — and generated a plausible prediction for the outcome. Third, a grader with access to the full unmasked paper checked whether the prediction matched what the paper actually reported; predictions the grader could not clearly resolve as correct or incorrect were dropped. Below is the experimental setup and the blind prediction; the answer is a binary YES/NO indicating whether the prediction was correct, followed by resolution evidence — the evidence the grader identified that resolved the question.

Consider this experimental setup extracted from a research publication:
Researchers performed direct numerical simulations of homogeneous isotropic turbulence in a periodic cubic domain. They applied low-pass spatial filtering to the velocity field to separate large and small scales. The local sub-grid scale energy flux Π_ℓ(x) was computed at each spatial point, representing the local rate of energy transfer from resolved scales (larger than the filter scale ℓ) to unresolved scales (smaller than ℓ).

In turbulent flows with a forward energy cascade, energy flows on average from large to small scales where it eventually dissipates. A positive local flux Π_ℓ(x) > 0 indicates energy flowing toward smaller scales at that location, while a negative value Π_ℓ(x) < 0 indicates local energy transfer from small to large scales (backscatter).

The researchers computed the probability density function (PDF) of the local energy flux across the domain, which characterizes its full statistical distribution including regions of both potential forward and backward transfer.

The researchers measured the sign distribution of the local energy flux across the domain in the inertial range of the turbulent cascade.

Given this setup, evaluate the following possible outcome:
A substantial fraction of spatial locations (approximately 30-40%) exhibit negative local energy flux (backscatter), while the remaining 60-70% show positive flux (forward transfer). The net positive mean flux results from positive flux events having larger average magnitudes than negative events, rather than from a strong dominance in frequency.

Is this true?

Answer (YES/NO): NO